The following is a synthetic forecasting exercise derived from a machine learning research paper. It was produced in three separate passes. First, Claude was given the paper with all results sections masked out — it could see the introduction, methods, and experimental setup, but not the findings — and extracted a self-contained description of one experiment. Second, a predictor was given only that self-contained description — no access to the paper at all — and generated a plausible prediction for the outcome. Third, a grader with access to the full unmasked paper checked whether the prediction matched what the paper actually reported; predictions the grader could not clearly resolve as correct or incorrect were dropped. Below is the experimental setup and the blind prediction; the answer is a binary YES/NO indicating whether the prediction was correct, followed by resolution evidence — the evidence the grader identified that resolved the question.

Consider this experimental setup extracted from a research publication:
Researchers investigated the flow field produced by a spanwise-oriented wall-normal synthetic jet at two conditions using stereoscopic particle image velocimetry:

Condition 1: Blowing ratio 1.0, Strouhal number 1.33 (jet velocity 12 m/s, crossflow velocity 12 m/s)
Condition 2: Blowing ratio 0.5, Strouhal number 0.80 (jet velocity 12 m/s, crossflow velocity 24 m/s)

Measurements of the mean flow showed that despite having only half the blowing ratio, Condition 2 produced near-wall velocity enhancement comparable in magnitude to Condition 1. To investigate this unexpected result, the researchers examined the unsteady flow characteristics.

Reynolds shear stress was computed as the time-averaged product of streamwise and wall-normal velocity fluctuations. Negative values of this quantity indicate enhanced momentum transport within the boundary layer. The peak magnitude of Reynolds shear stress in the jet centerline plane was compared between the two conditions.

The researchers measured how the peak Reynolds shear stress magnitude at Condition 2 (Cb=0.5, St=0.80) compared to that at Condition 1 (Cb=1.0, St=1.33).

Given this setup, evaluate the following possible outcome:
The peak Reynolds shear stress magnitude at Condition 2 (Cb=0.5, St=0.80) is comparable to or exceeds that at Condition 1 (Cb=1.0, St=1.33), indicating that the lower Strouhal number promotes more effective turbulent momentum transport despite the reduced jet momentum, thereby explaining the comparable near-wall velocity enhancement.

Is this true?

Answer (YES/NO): YES